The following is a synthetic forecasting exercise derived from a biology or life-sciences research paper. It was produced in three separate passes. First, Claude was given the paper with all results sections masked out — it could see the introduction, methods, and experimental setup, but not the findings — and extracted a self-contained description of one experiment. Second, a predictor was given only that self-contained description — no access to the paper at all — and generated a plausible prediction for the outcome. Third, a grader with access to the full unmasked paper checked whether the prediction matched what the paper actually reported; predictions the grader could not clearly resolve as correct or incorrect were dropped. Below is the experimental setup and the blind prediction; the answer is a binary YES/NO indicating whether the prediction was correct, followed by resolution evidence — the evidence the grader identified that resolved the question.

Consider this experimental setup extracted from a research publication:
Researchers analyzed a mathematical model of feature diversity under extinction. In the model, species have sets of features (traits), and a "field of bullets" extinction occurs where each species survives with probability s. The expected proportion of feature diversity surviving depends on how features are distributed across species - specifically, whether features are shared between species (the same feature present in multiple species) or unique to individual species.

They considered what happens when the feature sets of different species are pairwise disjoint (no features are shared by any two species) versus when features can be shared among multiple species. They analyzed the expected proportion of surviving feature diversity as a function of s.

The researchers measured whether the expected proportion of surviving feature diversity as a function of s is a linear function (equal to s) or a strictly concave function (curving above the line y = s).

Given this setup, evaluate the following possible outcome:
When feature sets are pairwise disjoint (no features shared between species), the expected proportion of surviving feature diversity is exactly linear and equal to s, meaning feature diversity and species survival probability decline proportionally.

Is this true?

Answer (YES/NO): YES